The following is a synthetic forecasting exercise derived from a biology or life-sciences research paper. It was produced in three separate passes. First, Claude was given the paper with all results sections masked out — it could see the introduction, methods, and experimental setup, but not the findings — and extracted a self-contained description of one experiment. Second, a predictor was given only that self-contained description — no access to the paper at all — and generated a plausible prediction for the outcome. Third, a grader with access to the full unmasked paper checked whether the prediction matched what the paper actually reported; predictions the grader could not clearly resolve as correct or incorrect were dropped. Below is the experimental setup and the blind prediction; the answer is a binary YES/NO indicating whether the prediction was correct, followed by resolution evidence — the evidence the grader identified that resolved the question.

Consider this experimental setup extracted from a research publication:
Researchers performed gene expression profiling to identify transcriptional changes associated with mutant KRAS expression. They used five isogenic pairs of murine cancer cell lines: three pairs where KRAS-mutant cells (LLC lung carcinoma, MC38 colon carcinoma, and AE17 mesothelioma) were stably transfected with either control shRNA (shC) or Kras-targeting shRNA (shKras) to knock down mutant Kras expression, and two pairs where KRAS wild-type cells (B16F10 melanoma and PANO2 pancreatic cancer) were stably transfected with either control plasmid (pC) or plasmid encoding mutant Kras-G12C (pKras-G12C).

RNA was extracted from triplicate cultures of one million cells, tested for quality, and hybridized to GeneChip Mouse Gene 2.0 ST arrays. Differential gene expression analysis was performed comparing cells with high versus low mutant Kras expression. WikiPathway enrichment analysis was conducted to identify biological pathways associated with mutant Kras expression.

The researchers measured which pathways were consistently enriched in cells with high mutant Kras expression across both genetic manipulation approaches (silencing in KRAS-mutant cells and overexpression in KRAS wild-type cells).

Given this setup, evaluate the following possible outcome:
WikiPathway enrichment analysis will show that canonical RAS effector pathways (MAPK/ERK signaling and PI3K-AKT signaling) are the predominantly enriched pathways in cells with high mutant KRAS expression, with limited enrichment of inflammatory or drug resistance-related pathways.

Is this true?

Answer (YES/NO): NO